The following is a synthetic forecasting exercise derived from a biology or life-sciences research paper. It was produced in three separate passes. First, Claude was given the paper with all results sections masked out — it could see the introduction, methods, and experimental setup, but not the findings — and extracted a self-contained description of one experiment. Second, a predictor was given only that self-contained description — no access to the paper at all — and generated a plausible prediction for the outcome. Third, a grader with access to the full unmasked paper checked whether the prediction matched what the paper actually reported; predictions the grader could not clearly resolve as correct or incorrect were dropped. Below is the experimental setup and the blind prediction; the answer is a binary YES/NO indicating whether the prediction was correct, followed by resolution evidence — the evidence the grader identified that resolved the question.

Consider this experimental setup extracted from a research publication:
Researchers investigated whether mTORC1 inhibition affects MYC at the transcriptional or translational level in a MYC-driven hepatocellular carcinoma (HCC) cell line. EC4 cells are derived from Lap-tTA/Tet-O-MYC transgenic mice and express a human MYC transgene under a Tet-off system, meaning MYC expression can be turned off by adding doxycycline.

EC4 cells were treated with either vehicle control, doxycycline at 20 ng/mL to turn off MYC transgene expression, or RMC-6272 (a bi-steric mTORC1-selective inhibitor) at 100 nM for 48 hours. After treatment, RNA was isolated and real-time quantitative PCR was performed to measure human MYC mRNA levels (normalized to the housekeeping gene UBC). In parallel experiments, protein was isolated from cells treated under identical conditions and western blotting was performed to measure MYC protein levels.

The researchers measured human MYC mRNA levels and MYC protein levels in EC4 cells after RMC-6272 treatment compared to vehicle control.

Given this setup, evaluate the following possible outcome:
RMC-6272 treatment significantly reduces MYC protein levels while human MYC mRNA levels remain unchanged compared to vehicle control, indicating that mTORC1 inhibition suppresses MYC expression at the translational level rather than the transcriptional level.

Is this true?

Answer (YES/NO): YES